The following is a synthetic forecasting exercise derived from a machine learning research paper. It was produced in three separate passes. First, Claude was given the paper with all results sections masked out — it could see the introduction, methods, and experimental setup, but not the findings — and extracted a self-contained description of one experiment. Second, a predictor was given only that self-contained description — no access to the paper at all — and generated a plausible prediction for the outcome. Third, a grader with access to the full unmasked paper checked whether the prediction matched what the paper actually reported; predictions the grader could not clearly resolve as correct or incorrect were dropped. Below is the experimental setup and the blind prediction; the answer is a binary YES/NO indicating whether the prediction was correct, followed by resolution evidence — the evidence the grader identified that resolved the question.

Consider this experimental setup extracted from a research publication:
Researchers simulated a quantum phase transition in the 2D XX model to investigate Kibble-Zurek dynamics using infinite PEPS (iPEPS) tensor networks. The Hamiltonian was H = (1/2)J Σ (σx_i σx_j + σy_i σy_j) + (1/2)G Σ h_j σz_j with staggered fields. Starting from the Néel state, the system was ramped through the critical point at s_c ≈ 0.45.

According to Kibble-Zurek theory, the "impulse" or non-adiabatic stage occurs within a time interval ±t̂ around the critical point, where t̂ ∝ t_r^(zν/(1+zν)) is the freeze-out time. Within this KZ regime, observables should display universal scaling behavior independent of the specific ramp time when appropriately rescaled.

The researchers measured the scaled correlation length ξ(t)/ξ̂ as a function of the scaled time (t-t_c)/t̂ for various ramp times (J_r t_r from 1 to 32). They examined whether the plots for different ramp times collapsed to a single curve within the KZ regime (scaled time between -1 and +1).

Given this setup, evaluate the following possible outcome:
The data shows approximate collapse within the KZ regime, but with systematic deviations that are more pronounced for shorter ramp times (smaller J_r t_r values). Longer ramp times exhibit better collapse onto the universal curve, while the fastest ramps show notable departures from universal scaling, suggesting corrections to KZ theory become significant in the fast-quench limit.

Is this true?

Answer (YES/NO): YES